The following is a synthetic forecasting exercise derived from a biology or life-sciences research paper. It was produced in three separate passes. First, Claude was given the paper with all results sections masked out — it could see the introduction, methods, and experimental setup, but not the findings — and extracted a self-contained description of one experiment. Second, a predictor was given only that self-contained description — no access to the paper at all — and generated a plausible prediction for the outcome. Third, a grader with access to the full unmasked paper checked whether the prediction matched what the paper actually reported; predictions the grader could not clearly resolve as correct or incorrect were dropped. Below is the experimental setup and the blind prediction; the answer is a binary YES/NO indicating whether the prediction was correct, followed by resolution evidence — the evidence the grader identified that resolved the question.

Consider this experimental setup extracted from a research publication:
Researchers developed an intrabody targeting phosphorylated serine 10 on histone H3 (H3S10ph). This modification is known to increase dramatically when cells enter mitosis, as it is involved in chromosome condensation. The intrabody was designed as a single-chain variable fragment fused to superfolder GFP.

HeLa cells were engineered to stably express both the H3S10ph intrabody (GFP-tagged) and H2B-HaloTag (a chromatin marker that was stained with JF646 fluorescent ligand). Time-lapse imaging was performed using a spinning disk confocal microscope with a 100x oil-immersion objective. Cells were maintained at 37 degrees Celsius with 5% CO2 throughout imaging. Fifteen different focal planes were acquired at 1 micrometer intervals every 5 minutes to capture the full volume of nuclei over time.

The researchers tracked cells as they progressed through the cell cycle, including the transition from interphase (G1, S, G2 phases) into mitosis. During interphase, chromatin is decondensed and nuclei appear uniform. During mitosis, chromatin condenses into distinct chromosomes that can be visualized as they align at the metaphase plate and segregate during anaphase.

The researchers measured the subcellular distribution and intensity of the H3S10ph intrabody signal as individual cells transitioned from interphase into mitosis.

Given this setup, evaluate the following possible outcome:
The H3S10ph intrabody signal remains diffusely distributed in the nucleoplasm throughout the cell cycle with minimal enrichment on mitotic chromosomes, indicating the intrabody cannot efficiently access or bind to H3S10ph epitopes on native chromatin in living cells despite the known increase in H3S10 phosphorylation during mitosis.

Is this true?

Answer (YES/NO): NO